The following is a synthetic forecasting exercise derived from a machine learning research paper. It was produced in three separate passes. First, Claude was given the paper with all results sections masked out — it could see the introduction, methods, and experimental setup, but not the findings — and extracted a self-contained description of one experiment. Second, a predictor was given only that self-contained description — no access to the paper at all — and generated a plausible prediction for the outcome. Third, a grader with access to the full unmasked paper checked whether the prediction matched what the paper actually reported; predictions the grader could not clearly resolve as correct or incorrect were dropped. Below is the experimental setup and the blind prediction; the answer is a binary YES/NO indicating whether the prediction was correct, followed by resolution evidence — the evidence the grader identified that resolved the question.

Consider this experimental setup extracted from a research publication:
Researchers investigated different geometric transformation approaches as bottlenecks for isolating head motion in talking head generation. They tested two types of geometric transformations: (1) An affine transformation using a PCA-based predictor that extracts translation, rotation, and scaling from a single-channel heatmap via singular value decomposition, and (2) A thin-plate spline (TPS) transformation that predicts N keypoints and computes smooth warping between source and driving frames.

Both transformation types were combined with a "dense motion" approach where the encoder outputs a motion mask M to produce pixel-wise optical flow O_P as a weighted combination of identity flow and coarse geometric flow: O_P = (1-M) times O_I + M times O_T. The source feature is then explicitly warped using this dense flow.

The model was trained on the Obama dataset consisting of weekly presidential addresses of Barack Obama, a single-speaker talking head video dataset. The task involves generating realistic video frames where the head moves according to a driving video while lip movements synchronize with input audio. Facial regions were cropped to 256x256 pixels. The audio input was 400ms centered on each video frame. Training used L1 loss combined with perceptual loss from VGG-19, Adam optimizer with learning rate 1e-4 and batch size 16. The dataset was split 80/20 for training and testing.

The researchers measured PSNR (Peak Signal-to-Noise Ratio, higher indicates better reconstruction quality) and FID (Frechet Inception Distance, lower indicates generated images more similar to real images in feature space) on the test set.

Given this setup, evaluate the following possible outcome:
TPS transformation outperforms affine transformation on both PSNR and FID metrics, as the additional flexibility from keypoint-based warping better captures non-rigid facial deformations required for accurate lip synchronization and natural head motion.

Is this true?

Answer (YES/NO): NO